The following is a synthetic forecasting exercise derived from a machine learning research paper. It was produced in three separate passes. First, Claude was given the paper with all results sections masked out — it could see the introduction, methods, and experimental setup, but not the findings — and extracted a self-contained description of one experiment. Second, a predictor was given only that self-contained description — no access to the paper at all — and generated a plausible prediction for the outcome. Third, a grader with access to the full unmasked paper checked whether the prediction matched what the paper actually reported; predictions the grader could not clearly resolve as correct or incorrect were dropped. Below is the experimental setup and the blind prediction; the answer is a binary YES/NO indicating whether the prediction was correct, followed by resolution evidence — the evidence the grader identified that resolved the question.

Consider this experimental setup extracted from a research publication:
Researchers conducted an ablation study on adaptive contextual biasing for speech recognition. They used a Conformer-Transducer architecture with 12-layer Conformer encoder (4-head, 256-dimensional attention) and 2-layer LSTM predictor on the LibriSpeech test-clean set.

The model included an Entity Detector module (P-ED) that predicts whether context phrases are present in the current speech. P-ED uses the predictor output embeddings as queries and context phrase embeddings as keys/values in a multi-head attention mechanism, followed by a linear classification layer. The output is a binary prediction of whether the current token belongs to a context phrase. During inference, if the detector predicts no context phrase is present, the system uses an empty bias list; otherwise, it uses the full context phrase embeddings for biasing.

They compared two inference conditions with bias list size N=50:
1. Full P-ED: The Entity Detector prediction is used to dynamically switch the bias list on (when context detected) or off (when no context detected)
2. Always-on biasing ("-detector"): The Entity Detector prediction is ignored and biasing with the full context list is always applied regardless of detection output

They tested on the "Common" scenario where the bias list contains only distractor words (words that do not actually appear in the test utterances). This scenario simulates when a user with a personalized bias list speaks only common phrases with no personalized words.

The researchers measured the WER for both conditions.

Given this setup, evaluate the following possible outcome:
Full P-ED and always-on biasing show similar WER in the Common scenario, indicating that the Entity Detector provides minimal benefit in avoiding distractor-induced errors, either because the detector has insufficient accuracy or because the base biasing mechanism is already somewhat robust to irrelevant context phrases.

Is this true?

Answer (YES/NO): NO